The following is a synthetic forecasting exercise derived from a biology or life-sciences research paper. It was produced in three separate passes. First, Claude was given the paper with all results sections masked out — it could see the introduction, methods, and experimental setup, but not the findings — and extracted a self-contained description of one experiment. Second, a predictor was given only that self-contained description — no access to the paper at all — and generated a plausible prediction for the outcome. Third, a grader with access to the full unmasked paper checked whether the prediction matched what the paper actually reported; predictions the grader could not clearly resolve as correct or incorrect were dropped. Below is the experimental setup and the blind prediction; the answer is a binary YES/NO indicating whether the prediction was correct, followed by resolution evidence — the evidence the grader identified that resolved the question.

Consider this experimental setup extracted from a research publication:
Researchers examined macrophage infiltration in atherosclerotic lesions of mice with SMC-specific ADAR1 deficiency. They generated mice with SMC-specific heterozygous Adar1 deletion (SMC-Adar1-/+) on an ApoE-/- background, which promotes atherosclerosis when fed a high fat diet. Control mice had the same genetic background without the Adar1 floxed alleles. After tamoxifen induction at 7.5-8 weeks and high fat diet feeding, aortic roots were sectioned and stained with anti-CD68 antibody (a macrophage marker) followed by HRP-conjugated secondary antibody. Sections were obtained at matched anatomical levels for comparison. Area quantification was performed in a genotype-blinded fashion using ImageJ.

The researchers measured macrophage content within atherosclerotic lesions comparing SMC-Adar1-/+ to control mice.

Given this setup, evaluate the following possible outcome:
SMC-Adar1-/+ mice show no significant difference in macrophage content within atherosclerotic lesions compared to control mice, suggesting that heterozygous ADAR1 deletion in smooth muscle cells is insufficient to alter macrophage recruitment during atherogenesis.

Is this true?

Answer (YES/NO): NO